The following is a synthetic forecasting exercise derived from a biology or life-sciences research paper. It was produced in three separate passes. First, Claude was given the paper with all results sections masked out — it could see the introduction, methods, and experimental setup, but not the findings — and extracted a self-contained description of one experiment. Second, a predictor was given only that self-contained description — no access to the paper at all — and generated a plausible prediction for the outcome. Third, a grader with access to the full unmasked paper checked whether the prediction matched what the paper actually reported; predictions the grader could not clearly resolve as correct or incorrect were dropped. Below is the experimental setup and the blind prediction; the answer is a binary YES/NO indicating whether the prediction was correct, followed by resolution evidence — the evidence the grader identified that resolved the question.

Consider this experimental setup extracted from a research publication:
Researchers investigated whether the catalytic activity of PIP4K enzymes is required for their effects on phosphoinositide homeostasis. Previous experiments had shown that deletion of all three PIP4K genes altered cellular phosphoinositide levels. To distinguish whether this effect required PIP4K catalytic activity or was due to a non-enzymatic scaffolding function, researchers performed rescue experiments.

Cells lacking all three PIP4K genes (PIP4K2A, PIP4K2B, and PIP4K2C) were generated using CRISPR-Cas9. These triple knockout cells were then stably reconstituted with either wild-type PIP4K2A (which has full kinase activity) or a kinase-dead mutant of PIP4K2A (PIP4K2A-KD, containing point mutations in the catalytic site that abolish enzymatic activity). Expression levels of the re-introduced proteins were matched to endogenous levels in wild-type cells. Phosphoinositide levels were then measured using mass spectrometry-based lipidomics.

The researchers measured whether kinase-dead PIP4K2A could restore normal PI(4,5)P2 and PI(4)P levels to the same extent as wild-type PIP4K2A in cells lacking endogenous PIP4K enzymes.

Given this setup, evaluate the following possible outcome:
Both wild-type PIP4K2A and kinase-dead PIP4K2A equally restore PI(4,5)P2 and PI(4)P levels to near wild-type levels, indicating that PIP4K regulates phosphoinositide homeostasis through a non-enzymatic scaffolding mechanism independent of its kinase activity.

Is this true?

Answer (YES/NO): YES